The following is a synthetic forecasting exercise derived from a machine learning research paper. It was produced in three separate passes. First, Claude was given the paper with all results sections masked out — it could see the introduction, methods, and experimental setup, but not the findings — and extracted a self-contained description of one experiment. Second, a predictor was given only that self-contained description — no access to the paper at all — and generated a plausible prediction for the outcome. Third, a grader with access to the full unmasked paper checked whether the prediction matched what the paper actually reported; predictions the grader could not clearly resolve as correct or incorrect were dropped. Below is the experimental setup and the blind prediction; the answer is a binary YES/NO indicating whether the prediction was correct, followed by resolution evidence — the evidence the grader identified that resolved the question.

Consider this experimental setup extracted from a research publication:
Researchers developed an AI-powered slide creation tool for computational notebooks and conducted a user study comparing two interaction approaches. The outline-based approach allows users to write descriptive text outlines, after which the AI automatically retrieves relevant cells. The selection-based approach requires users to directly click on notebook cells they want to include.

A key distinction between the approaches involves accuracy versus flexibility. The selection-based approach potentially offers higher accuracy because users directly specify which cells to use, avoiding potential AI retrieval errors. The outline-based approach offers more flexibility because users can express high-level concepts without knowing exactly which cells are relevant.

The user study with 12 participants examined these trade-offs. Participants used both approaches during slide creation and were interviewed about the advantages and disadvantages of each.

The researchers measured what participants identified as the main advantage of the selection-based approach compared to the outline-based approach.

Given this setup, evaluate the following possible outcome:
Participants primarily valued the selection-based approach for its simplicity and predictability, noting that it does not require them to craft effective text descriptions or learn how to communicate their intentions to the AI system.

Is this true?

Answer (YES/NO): NO